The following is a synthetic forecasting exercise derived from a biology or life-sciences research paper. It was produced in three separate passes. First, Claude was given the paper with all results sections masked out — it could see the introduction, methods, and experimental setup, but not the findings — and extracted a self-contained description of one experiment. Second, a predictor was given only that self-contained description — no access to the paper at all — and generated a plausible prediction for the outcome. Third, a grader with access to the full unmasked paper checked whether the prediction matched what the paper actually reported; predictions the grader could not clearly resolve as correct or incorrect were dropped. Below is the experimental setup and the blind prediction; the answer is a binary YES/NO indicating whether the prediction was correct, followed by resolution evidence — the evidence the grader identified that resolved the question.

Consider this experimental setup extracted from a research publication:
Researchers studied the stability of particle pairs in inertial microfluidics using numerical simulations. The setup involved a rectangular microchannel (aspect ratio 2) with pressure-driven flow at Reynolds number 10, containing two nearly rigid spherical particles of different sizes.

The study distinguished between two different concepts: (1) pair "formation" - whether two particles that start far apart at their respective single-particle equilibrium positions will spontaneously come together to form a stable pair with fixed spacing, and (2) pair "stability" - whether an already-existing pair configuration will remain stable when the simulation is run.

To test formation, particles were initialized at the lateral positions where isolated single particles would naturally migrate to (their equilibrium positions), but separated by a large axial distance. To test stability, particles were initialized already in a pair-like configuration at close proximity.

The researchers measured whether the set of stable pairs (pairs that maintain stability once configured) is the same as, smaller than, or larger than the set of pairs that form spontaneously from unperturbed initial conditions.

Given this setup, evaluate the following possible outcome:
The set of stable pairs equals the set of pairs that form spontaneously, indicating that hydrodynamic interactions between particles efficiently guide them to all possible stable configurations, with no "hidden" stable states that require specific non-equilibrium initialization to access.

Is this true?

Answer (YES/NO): NO